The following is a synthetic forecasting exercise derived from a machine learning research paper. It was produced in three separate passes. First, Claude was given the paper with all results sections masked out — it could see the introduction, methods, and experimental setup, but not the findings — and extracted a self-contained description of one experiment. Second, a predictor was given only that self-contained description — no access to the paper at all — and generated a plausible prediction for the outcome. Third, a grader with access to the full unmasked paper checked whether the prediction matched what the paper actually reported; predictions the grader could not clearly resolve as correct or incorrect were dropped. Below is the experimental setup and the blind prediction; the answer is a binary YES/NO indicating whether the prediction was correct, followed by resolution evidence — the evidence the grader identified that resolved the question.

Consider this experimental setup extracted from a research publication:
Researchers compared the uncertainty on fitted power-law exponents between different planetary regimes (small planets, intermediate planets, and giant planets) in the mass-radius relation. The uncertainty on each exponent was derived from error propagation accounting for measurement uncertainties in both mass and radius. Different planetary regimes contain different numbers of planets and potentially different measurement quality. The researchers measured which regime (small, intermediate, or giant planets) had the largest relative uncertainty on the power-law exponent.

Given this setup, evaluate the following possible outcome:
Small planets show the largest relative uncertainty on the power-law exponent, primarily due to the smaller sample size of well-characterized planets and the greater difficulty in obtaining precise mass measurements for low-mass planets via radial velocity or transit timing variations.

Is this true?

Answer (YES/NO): NO